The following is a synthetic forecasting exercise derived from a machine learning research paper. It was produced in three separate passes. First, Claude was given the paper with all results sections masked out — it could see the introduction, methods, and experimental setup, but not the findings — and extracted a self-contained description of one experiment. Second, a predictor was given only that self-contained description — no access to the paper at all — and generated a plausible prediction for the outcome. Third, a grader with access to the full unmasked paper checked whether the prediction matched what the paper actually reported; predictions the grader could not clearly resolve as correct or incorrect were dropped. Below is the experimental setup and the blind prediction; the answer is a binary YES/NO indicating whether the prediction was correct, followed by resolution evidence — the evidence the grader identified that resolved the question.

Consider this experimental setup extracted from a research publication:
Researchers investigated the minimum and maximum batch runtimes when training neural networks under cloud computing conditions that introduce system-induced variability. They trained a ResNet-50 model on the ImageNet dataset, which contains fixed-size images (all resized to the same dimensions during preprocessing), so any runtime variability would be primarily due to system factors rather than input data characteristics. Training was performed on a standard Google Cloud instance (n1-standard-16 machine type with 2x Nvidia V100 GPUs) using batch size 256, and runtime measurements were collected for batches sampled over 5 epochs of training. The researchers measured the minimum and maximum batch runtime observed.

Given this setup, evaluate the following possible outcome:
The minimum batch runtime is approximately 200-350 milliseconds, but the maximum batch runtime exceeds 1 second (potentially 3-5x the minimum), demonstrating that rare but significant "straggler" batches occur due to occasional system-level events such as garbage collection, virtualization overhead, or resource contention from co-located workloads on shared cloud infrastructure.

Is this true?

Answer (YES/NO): NO